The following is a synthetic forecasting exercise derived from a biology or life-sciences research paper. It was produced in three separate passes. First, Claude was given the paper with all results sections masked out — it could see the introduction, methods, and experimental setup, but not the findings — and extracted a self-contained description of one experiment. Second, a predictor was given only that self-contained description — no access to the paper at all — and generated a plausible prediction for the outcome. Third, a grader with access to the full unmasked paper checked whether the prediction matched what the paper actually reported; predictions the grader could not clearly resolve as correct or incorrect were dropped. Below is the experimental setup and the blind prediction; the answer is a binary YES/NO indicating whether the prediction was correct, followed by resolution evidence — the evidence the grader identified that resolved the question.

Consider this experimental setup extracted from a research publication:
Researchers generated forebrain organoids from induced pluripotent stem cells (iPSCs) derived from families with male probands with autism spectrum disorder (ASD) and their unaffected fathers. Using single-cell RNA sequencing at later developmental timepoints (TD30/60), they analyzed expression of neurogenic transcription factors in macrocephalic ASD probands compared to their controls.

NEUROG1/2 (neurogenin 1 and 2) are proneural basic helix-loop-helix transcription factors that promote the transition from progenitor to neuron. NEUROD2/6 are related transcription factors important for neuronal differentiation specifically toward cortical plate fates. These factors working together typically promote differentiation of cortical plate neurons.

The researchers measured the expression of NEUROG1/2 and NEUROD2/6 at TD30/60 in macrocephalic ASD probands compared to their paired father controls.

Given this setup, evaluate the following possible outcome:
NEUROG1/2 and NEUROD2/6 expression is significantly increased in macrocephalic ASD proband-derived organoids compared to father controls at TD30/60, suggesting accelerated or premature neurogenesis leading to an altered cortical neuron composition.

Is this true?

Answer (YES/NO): YES